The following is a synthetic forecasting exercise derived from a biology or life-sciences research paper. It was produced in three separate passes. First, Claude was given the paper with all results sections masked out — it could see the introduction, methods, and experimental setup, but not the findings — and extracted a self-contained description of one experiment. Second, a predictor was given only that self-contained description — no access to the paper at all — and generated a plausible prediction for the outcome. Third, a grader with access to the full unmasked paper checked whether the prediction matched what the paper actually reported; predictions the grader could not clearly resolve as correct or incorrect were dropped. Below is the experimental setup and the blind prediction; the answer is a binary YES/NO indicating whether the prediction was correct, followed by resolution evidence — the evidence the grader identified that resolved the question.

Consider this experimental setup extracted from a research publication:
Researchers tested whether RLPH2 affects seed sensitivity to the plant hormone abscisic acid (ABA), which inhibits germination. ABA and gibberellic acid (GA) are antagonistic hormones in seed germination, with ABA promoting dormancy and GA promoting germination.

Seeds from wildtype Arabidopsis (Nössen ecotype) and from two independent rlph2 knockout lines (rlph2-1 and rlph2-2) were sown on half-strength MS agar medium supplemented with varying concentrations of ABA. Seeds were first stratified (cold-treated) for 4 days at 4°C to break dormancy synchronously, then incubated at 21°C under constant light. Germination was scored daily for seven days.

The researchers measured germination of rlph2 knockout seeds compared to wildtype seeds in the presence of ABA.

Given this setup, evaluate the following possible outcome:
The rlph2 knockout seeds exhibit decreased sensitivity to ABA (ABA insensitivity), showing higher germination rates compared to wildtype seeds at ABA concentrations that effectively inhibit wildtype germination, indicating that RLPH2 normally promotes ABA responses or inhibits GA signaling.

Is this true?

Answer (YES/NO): YES